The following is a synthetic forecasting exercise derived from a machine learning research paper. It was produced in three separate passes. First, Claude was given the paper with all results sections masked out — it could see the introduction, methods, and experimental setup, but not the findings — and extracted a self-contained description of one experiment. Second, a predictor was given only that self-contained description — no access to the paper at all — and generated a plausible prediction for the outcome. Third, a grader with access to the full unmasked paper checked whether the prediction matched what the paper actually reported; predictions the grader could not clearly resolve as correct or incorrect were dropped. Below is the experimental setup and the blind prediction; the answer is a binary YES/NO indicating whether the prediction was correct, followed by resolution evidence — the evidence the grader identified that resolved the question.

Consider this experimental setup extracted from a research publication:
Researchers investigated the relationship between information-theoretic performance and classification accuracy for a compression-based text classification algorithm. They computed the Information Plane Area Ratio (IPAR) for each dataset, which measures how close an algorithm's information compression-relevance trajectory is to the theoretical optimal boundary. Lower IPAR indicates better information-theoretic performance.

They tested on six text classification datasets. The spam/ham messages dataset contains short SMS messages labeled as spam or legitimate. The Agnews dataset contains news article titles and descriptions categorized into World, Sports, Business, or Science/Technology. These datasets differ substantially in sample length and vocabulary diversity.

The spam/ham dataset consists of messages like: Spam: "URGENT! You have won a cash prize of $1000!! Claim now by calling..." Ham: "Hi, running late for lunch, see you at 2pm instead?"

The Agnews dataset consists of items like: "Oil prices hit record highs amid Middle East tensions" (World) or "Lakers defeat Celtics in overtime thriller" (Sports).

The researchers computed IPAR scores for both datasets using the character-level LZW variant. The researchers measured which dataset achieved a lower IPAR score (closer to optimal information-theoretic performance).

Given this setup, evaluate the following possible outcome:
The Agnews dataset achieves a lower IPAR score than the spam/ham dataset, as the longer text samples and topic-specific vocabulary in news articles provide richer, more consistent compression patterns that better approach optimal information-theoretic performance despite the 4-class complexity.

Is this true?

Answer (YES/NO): NO